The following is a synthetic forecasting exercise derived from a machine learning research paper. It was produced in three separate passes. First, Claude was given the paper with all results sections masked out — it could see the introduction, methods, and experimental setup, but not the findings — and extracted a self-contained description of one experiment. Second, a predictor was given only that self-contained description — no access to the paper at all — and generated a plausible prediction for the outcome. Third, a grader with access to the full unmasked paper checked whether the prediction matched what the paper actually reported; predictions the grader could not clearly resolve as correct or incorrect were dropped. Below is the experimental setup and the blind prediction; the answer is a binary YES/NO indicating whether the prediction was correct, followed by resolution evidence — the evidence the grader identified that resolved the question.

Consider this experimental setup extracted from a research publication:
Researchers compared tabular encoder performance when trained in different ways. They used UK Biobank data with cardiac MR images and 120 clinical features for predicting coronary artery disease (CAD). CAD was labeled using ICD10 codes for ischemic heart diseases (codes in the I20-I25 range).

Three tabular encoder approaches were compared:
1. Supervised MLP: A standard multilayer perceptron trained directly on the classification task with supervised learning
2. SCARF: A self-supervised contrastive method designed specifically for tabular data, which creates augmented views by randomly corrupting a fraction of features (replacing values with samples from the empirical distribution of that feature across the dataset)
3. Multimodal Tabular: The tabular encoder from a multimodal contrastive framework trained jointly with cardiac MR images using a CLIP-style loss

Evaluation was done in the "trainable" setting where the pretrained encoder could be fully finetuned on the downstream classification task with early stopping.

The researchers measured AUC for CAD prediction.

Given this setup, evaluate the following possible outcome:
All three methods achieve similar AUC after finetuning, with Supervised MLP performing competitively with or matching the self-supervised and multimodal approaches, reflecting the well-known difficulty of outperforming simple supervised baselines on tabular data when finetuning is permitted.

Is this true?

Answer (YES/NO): NO